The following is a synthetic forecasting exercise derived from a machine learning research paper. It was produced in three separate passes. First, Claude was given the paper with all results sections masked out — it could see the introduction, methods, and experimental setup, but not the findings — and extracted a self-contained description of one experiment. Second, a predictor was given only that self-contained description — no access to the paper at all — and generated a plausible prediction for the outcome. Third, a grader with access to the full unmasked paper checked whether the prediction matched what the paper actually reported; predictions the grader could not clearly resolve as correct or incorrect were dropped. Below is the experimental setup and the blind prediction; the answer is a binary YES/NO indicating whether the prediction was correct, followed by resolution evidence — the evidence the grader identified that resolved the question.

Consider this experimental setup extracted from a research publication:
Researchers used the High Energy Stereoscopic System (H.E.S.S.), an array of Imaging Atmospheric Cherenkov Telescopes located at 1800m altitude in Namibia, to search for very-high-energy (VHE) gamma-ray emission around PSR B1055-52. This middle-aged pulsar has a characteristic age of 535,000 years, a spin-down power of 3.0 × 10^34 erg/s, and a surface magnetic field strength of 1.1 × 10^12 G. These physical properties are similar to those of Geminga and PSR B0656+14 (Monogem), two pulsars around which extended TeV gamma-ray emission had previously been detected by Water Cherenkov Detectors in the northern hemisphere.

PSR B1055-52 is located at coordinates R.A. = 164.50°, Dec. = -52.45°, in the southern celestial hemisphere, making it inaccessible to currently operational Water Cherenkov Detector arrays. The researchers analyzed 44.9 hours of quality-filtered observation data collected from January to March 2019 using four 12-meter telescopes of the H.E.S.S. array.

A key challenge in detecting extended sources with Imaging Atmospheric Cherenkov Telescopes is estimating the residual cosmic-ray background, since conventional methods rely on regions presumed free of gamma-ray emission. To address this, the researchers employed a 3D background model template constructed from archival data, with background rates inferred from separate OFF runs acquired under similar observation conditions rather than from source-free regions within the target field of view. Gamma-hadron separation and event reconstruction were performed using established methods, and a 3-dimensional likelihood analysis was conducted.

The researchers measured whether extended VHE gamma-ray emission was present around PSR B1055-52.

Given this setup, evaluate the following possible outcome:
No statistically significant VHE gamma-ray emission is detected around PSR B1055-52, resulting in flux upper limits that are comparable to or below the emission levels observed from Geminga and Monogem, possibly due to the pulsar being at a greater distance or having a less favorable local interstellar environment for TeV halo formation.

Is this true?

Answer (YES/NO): NO